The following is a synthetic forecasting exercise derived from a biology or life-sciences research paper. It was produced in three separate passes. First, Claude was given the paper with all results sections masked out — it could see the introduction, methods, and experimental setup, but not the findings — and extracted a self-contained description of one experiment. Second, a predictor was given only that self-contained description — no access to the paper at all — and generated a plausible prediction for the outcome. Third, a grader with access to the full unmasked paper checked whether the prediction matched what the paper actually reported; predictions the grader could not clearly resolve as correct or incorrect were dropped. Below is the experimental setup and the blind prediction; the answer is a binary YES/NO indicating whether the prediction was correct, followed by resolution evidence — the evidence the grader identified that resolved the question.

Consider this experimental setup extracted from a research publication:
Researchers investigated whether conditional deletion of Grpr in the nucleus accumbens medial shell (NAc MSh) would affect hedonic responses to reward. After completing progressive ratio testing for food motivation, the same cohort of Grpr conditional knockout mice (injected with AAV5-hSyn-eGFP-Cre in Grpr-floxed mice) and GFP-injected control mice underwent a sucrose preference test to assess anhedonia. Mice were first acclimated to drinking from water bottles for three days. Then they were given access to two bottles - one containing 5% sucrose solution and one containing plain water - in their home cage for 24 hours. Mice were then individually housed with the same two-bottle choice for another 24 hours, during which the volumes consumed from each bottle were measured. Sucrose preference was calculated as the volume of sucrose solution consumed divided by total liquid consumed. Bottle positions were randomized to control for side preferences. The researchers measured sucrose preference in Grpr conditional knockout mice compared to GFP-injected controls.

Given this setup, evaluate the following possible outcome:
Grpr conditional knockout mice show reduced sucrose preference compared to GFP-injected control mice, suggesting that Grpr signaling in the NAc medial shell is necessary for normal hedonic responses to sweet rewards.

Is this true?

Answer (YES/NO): NO